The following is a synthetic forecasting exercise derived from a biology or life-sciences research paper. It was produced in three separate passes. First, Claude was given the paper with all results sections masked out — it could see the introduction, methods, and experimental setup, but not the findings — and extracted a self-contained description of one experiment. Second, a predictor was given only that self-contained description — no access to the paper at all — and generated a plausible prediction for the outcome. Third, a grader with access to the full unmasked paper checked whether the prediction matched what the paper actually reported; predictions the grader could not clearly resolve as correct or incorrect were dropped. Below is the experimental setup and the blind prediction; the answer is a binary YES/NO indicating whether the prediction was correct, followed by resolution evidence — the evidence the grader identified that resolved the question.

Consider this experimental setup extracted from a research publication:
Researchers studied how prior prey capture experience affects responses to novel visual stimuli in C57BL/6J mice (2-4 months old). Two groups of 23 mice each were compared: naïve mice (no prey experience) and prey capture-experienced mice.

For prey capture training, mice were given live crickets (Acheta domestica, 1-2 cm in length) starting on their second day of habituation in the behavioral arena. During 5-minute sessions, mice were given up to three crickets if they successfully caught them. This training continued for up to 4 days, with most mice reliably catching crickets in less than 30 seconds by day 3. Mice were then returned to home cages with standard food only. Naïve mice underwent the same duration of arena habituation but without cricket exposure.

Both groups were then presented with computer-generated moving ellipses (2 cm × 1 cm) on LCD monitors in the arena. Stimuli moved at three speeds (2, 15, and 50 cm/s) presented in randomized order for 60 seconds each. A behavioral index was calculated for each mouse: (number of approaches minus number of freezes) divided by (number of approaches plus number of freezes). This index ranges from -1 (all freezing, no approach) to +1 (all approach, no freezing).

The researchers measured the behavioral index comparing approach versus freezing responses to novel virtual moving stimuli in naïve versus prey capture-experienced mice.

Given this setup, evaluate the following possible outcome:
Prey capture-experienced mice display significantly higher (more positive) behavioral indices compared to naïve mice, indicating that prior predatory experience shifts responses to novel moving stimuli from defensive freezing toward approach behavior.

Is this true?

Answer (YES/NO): NO